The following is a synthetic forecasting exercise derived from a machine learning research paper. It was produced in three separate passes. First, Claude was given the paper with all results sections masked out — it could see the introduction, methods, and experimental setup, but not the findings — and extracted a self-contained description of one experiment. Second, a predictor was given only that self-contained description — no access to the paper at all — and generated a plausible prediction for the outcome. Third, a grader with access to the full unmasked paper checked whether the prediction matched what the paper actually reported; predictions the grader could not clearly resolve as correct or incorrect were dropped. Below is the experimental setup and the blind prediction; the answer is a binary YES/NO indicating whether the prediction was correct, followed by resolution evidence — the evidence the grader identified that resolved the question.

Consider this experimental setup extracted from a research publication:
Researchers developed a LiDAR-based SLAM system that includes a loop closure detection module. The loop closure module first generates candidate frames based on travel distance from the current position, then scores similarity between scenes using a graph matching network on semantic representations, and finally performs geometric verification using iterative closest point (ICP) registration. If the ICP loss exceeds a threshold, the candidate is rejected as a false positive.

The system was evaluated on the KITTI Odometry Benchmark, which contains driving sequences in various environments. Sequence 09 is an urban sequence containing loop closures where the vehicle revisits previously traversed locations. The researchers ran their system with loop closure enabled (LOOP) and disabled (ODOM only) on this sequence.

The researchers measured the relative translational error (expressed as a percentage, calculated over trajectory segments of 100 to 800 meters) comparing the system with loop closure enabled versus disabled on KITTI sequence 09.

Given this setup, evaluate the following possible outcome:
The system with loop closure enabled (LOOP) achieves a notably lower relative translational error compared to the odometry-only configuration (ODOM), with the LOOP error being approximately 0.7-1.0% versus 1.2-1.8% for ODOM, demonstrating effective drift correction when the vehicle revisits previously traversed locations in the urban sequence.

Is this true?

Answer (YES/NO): NO